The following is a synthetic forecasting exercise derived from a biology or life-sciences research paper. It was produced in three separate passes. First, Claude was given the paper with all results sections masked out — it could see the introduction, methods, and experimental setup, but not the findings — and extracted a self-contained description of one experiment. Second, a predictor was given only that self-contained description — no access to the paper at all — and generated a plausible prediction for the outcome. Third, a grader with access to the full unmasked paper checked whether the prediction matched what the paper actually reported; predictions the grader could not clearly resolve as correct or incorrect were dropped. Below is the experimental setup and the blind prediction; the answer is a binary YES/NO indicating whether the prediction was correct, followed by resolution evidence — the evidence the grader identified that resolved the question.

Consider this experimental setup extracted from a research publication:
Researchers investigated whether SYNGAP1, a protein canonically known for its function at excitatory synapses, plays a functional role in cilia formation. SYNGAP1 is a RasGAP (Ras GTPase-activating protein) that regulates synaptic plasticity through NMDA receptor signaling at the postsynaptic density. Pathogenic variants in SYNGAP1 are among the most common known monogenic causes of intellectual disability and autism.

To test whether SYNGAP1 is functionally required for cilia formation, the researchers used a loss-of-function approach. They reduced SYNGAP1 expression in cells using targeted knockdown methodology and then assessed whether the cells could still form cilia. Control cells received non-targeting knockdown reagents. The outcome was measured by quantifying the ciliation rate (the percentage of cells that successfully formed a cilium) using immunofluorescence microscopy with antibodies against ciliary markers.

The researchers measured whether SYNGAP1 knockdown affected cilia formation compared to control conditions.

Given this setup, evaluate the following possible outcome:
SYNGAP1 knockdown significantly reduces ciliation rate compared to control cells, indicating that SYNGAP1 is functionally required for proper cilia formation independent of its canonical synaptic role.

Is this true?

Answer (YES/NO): YES